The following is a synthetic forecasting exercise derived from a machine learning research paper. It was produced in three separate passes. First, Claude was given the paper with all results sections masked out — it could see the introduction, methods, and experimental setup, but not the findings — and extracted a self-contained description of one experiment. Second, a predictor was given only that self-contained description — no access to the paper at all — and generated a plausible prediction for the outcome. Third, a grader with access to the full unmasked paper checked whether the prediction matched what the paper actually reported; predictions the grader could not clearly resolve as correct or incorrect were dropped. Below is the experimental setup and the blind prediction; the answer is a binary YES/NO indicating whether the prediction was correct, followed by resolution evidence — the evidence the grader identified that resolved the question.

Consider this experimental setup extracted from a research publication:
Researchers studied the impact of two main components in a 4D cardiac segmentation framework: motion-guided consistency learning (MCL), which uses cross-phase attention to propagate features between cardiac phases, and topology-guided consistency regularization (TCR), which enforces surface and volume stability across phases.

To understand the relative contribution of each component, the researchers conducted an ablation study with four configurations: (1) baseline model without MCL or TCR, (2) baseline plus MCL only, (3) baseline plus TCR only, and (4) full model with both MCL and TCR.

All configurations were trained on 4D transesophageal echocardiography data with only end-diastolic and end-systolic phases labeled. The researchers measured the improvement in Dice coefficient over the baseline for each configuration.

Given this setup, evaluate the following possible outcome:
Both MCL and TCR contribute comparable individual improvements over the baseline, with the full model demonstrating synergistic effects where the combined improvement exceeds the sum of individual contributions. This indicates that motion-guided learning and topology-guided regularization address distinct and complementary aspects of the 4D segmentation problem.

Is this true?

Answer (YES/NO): NO